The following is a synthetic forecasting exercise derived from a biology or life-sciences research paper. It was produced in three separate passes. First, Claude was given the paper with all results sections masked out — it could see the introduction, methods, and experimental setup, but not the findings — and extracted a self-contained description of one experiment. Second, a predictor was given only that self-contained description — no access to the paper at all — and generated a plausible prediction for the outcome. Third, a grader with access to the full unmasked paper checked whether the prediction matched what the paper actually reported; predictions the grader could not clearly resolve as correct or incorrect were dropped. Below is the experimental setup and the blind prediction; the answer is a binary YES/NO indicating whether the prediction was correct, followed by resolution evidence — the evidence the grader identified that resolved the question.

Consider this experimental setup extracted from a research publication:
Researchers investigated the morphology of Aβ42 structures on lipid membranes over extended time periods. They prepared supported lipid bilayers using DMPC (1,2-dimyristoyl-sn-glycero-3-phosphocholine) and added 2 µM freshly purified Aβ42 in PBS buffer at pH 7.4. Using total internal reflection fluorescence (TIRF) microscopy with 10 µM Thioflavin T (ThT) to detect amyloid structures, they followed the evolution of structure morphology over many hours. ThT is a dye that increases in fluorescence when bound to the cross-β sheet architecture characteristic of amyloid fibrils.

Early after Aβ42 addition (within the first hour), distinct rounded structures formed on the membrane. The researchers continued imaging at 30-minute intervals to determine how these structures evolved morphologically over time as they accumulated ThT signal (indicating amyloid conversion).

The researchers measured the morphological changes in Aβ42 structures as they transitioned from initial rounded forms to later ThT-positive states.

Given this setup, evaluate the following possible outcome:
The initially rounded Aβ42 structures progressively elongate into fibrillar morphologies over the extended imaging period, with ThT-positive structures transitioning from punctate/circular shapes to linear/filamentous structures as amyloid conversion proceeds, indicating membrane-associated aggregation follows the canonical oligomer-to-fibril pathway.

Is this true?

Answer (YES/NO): NO